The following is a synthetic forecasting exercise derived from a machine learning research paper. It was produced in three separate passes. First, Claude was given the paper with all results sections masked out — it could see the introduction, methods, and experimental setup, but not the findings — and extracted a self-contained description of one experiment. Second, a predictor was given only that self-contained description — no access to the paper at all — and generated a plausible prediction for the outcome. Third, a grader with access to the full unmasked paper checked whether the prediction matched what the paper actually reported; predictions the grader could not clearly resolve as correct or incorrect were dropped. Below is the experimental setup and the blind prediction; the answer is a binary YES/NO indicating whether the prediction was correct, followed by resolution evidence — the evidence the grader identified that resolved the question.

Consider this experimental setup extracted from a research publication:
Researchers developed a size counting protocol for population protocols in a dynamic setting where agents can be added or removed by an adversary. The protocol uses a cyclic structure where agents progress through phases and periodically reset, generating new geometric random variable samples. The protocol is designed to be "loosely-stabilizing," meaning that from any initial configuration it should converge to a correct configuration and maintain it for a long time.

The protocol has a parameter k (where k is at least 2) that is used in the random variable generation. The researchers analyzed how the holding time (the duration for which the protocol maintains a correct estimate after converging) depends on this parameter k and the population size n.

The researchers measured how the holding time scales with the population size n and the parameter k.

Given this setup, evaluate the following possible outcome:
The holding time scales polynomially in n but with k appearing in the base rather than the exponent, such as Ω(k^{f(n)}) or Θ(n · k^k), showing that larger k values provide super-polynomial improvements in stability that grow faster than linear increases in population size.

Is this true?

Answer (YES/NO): NO